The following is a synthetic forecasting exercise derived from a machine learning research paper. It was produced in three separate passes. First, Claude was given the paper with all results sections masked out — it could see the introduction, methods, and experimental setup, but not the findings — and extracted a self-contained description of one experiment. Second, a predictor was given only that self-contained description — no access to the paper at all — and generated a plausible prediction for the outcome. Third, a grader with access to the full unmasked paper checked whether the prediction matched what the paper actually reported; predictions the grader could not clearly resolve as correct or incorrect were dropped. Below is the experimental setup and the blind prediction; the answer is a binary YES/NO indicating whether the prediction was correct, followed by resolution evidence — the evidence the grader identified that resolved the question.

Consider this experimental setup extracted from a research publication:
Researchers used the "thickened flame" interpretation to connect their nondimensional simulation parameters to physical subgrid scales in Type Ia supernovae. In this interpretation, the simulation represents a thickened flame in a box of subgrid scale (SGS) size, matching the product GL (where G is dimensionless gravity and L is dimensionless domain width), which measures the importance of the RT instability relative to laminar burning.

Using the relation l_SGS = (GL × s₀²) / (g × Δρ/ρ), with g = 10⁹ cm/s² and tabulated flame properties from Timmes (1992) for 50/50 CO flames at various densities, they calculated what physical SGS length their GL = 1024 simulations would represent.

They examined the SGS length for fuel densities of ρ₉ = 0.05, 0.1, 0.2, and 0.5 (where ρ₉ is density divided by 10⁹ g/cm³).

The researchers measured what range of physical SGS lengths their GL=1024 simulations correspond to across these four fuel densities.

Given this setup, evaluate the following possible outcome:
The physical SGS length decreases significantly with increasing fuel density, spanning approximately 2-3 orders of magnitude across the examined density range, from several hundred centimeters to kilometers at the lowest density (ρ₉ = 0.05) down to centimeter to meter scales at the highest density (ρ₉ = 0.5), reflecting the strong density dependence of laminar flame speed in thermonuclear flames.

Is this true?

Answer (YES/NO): NO